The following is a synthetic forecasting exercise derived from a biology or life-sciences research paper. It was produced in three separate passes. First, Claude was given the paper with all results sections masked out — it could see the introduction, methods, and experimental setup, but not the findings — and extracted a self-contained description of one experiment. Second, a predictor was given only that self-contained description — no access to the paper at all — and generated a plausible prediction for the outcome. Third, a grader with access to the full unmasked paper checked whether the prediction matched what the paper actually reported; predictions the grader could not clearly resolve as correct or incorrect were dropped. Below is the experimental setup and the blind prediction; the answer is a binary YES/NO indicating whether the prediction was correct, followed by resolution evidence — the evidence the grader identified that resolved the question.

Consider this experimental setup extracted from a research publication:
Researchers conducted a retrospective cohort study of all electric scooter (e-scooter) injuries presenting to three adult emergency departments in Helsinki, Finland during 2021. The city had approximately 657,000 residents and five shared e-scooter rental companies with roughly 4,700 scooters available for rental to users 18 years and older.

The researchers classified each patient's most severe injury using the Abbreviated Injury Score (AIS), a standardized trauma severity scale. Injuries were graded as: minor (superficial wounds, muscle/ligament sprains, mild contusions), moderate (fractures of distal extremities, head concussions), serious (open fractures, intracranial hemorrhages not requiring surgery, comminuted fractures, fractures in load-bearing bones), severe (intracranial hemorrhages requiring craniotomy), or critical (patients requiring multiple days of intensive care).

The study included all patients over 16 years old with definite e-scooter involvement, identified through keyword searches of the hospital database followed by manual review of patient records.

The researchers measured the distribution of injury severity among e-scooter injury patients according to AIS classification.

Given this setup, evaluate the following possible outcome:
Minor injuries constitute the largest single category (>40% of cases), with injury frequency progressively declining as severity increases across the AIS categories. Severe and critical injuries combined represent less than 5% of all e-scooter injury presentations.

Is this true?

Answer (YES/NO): YES